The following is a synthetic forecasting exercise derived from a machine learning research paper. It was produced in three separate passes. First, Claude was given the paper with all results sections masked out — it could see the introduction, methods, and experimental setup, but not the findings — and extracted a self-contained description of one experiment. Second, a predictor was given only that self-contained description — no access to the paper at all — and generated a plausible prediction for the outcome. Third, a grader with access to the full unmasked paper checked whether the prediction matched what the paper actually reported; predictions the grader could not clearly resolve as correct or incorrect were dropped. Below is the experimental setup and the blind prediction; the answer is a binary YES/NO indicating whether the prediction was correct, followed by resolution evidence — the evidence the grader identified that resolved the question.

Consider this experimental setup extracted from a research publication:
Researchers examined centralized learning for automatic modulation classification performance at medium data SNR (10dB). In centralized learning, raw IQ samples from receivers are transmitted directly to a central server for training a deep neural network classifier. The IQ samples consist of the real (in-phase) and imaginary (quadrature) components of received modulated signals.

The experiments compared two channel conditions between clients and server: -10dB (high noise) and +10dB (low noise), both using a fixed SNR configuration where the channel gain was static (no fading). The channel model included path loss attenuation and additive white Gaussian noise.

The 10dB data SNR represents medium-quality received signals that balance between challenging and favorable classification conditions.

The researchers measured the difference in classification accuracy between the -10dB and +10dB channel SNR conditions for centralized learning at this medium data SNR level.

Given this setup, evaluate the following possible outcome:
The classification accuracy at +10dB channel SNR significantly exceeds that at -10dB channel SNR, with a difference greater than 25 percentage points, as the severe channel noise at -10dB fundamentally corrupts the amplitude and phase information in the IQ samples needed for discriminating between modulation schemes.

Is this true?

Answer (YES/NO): NO